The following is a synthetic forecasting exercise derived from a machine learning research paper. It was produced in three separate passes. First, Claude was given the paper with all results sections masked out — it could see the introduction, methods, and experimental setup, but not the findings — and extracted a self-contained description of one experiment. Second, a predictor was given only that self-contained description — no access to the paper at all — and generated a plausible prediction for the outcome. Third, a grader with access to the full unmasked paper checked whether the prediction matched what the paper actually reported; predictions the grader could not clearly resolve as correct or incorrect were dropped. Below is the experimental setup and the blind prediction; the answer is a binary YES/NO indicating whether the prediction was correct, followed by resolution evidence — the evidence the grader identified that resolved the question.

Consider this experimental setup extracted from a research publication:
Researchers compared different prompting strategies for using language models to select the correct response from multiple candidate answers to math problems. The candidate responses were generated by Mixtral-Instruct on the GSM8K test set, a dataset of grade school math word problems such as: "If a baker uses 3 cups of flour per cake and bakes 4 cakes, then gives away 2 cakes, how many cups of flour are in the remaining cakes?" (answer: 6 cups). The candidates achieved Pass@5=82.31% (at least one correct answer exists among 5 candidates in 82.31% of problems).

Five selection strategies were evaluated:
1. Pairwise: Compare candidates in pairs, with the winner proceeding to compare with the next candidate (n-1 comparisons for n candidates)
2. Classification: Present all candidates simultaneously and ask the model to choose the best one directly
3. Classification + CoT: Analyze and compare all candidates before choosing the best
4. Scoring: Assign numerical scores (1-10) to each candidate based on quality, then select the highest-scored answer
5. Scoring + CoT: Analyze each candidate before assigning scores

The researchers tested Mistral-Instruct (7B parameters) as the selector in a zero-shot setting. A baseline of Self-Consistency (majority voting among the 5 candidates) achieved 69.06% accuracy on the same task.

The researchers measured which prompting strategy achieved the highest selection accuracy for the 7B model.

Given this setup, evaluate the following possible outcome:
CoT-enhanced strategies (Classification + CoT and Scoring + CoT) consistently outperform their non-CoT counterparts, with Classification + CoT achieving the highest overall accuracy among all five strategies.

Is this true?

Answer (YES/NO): NO